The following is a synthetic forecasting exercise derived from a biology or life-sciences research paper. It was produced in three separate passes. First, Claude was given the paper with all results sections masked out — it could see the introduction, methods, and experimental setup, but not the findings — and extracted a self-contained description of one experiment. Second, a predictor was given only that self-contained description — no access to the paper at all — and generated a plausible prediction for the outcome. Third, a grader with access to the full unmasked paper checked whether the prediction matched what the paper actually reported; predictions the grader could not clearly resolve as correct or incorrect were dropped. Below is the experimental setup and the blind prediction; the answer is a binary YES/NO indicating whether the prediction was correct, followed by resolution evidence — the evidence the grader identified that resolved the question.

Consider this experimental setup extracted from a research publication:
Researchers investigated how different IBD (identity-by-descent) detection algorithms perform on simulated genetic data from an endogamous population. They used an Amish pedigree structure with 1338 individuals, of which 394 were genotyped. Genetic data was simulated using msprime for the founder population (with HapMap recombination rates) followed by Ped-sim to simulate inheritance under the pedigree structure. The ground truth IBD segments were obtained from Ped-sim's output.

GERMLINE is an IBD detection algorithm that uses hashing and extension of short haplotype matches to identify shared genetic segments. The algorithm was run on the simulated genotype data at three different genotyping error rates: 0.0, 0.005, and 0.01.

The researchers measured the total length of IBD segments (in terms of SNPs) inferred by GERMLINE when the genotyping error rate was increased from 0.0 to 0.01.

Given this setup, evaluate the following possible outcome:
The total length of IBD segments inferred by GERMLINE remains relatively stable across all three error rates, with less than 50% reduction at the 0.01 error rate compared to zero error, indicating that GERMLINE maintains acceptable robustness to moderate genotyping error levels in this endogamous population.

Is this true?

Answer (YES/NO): NO